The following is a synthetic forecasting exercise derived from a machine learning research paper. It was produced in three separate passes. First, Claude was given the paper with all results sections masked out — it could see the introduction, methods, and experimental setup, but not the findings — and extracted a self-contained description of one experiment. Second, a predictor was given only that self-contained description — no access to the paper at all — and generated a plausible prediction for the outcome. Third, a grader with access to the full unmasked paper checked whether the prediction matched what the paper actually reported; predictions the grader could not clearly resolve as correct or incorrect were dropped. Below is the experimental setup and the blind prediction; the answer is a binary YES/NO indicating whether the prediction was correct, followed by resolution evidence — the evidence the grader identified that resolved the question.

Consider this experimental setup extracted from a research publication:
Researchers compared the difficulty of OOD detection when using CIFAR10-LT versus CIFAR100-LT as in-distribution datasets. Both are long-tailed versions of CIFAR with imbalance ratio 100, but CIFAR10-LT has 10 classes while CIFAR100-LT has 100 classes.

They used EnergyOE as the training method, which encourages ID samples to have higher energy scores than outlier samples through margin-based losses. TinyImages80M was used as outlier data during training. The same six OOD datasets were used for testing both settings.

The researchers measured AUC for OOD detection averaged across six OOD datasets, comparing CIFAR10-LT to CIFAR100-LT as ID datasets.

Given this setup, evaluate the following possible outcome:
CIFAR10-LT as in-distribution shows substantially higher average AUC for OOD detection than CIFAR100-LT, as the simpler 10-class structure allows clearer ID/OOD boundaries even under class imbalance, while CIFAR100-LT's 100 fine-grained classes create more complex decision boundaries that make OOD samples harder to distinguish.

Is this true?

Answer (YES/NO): YES